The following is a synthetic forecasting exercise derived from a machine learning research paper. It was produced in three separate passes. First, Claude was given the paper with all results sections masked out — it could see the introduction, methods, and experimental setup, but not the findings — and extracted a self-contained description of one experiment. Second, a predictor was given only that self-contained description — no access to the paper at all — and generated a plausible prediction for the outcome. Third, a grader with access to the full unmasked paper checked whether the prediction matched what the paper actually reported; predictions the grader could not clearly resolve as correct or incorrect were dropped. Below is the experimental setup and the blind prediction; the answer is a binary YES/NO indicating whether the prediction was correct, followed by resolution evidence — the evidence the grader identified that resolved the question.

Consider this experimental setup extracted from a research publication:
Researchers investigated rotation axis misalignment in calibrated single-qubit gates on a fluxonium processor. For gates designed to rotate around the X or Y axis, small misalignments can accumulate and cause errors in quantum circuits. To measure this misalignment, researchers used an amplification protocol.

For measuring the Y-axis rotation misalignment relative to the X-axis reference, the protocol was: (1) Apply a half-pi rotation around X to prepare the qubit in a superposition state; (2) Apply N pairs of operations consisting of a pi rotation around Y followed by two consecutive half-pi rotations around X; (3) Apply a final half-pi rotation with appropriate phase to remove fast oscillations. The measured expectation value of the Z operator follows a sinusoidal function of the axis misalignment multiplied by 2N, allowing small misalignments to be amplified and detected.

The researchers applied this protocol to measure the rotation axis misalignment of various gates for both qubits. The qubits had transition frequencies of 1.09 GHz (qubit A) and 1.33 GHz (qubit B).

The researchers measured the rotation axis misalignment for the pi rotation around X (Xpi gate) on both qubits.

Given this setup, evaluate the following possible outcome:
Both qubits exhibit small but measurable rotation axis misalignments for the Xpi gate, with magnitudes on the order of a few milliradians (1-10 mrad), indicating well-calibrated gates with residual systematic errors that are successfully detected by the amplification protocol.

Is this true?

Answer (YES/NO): NO